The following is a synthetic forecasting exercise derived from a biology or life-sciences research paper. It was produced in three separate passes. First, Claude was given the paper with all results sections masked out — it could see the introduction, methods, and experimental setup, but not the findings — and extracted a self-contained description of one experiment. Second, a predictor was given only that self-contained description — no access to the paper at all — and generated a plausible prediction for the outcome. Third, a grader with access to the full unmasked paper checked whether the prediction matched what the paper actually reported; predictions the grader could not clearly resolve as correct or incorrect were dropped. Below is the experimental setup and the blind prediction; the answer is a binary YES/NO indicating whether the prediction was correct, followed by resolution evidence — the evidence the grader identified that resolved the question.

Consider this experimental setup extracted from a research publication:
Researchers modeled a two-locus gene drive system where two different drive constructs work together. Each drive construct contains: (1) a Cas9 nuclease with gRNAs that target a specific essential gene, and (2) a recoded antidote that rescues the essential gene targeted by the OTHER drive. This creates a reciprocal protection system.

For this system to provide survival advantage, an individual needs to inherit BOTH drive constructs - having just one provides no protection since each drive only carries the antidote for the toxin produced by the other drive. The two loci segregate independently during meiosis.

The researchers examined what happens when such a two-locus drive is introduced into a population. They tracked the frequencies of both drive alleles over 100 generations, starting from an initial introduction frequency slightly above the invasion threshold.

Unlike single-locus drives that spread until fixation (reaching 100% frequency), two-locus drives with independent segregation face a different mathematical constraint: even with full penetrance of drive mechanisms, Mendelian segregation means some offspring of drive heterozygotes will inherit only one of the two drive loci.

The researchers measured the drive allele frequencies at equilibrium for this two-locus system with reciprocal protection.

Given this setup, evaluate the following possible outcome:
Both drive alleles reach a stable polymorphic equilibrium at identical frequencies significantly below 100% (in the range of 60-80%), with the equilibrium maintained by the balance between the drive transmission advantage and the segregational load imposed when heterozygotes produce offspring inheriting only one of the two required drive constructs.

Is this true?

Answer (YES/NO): NO